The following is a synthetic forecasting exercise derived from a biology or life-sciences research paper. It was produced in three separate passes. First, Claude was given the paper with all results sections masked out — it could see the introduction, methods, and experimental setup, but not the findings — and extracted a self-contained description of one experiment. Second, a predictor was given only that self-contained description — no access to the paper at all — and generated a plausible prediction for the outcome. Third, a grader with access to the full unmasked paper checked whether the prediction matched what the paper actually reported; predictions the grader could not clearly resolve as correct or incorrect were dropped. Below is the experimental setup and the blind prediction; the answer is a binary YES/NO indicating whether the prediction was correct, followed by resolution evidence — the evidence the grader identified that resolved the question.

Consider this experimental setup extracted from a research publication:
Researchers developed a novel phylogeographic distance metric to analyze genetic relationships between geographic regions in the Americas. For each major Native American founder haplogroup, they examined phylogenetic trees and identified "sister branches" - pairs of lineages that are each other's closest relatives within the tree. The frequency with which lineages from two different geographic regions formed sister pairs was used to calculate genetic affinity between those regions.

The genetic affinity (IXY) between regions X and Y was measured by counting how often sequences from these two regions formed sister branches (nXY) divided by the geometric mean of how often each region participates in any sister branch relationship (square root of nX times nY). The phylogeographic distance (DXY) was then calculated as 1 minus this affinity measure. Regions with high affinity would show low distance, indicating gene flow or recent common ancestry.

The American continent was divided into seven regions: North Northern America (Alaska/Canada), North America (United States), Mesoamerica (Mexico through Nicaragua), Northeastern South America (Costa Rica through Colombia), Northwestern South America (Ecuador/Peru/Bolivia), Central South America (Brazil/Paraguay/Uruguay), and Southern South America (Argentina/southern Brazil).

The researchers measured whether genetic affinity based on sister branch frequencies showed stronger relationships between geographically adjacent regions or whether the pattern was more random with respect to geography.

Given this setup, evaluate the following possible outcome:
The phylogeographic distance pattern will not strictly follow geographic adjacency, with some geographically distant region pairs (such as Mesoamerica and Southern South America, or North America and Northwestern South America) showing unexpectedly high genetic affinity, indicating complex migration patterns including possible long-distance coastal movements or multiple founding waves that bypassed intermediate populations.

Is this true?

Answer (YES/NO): YES